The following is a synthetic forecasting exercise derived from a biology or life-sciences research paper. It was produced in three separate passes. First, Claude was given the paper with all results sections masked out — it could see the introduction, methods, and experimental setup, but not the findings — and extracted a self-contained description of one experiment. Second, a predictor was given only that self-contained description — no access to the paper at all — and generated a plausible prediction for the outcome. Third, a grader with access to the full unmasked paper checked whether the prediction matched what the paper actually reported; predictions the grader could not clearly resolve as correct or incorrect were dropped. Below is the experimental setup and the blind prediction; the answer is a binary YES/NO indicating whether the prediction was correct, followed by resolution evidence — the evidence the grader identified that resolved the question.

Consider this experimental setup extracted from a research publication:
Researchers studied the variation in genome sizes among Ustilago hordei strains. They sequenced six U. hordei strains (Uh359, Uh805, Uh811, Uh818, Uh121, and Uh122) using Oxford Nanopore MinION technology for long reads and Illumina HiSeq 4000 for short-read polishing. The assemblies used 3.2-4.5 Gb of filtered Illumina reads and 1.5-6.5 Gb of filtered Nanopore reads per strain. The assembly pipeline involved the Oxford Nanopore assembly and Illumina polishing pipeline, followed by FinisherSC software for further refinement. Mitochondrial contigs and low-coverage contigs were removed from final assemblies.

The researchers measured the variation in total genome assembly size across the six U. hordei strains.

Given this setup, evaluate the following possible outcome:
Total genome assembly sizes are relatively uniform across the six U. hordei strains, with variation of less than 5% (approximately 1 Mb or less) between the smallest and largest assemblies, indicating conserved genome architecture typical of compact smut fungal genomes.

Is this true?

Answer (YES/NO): NO